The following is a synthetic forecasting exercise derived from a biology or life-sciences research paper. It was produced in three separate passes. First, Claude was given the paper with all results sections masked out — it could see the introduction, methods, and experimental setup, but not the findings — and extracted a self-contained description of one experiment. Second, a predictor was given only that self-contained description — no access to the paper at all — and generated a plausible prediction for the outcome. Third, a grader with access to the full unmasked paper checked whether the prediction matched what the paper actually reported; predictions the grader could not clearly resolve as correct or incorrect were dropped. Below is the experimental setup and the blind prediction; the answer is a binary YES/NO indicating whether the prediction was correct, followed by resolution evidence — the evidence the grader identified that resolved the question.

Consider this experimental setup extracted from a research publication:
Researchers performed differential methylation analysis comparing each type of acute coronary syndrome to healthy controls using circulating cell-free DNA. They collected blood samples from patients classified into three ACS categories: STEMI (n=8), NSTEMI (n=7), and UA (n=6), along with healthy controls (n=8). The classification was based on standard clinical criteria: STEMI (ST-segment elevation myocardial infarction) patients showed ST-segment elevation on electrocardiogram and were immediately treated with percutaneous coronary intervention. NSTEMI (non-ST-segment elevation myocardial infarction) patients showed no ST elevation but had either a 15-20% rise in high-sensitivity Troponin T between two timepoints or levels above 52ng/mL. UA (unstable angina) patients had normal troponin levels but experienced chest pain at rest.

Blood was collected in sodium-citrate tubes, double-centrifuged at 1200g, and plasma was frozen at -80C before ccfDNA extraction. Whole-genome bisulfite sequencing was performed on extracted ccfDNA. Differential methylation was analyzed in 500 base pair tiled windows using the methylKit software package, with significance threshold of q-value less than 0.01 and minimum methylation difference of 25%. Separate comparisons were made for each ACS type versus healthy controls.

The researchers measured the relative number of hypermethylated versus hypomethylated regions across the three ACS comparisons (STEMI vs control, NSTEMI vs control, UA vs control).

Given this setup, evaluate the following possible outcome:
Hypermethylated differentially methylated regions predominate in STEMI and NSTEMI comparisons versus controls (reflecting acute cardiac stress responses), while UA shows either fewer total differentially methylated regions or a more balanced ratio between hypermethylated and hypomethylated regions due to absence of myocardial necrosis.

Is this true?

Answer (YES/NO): NO